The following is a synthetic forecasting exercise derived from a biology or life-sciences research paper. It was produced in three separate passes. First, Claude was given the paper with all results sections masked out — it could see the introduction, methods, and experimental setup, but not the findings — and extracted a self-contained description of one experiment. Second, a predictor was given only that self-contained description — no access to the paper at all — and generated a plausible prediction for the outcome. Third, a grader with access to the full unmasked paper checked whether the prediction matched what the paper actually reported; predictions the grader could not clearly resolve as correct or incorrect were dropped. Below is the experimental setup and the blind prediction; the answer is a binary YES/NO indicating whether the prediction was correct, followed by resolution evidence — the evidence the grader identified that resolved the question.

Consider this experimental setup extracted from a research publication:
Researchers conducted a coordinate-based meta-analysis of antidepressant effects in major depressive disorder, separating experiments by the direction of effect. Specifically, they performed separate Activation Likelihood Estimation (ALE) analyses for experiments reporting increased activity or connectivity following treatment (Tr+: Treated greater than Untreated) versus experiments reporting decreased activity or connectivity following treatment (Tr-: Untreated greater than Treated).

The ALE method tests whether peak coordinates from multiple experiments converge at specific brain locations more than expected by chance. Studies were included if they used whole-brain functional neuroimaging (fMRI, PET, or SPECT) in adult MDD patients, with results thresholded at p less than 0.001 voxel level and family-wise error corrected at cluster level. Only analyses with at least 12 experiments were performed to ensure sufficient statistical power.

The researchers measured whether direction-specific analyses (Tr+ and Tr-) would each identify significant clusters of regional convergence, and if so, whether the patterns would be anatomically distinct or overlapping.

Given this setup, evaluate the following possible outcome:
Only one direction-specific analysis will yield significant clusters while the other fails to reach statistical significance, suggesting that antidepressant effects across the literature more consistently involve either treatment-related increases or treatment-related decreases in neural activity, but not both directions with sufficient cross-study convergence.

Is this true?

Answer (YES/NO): YES